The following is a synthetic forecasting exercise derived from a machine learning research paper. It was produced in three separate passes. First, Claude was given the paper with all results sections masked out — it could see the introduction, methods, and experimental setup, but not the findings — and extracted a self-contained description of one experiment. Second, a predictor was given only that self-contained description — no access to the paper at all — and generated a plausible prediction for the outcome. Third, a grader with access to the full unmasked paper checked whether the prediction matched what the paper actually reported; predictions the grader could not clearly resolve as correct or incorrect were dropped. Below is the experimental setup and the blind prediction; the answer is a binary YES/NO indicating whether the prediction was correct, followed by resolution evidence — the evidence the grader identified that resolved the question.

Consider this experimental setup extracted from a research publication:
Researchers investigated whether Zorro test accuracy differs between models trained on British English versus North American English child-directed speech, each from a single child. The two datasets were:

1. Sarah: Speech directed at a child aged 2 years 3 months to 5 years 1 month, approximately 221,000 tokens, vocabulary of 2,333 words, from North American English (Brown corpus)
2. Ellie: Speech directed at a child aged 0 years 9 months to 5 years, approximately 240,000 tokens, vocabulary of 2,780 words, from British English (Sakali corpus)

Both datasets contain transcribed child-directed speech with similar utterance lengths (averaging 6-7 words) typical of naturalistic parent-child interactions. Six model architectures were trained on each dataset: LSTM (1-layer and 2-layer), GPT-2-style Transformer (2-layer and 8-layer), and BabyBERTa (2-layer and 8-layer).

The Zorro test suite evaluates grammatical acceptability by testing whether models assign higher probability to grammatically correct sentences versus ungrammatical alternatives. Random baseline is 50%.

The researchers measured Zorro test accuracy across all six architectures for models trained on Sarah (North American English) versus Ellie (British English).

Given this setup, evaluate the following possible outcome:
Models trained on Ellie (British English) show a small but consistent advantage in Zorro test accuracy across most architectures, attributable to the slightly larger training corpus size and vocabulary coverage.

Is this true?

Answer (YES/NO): NO